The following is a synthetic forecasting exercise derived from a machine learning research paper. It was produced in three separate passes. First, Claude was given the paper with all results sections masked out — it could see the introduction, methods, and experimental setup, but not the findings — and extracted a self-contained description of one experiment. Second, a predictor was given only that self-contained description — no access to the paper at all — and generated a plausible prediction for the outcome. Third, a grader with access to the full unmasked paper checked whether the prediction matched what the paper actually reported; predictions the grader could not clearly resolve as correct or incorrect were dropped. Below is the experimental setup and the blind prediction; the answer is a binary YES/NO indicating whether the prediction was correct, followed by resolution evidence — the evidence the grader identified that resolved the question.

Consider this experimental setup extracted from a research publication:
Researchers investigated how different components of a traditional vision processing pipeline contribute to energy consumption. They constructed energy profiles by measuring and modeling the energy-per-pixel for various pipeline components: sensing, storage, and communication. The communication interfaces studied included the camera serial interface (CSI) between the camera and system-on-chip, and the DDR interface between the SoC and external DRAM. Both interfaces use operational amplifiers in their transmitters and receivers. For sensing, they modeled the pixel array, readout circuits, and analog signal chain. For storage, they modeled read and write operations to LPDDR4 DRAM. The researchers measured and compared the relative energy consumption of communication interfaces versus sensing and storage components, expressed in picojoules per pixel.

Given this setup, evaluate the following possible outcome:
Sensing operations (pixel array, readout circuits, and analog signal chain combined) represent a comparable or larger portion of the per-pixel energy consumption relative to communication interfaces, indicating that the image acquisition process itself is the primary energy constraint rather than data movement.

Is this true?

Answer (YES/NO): NO